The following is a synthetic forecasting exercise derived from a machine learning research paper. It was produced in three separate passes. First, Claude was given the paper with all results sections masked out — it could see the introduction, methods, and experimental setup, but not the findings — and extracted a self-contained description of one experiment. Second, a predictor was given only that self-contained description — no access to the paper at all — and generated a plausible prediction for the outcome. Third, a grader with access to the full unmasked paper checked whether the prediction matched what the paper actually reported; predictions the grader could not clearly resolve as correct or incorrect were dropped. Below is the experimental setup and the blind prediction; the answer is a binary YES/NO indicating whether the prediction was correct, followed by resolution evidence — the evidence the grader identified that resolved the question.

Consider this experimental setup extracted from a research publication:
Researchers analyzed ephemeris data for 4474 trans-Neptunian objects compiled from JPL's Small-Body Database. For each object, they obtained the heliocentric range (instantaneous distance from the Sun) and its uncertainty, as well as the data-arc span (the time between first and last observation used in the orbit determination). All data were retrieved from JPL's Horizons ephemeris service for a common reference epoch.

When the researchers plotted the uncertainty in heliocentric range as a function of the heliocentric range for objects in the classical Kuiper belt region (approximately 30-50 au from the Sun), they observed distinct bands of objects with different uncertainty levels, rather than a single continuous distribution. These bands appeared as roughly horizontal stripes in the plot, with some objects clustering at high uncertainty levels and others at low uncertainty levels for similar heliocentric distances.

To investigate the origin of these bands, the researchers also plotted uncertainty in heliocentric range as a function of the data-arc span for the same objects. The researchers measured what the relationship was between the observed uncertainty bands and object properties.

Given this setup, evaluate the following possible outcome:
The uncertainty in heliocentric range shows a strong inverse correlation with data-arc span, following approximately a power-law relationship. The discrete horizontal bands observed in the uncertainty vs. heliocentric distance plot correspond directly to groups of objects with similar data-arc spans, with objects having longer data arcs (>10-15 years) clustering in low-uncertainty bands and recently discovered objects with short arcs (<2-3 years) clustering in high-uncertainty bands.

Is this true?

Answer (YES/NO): NO